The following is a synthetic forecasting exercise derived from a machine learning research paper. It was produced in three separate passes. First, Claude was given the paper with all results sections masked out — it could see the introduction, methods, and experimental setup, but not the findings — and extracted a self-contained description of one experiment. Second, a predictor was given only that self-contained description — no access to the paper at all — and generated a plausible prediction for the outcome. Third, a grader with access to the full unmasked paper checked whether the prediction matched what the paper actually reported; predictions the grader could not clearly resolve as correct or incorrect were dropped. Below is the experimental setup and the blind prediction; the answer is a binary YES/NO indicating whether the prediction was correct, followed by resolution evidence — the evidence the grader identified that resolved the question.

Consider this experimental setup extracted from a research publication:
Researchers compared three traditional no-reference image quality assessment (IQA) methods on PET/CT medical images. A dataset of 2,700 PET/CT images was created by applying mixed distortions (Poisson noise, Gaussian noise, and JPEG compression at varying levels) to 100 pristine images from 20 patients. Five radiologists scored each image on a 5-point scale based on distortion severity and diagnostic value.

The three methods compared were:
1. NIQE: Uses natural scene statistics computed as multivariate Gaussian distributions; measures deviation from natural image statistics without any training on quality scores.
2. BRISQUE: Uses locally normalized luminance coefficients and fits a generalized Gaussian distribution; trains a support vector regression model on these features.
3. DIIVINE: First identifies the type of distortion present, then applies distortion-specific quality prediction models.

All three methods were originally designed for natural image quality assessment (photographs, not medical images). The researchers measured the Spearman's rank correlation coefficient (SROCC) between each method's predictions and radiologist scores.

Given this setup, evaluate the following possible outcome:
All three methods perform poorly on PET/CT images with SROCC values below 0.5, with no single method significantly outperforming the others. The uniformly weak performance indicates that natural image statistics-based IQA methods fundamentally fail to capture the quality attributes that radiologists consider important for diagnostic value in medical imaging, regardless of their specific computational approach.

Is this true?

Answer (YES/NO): NO